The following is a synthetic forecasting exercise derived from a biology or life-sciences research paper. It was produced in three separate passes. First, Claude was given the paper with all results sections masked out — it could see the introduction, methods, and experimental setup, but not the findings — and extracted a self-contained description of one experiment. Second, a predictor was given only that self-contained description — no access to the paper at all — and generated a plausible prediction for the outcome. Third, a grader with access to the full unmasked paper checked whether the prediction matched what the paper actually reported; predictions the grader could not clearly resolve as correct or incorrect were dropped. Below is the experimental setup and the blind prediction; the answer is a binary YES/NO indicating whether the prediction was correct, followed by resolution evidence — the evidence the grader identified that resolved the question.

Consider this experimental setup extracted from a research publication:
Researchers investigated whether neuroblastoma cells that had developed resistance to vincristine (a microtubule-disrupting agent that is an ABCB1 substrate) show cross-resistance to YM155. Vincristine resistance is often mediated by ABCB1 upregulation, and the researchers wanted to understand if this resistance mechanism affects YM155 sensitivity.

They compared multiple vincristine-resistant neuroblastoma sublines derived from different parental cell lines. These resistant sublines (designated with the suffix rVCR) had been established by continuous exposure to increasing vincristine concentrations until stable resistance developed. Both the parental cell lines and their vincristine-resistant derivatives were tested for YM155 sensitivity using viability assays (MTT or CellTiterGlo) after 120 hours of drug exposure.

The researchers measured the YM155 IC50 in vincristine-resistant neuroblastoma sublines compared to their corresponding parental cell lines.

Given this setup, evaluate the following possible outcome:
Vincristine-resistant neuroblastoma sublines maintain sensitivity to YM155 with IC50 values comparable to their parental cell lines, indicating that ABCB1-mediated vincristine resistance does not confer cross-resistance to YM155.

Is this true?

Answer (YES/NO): NO